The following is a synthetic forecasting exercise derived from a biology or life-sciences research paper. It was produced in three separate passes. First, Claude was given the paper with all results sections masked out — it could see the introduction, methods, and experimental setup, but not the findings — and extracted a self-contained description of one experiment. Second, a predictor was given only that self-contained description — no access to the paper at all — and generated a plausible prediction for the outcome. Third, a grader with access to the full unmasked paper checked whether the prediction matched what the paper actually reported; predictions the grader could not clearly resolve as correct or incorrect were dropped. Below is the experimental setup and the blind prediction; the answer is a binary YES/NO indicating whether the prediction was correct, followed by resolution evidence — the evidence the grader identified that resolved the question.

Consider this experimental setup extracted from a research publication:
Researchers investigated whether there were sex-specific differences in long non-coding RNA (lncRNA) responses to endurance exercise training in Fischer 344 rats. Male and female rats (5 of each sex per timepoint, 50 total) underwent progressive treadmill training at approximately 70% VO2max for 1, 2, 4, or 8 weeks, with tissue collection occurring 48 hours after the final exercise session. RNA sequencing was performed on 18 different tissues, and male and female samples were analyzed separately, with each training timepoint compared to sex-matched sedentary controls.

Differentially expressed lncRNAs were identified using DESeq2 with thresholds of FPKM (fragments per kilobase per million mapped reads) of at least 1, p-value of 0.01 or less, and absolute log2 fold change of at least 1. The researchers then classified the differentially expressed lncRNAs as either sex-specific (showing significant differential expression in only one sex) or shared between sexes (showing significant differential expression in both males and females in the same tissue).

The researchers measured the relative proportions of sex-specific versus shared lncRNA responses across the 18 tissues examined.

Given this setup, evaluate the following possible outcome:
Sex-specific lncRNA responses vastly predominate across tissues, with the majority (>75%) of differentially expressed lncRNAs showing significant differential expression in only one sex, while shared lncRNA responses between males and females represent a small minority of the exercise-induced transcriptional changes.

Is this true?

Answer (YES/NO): YES